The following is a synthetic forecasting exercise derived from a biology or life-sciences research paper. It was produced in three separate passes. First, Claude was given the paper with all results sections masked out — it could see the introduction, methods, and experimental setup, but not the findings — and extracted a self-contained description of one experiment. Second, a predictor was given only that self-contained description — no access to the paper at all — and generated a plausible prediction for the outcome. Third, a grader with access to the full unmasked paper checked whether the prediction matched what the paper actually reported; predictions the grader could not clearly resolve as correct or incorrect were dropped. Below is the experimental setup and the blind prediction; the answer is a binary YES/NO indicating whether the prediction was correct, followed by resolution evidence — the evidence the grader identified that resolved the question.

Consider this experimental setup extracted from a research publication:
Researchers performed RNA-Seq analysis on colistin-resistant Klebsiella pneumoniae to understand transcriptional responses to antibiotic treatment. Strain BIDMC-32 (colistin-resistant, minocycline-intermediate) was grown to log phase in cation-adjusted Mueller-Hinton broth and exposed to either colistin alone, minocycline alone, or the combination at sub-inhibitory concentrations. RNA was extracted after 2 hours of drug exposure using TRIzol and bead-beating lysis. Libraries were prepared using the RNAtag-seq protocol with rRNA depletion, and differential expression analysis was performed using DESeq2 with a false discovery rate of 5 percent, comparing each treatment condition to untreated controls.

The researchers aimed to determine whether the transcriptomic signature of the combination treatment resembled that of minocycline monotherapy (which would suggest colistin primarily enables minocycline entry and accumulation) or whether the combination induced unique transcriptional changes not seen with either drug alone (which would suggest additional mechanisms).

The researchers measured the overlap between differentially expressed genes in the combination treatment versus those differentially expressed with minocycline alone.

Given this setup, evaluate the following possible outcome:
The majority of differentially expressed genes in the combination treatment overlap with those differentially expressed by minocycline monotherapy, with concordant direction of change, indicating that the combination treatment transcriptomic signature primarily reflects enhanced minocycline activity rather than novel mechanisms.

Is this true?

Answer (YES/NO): YES